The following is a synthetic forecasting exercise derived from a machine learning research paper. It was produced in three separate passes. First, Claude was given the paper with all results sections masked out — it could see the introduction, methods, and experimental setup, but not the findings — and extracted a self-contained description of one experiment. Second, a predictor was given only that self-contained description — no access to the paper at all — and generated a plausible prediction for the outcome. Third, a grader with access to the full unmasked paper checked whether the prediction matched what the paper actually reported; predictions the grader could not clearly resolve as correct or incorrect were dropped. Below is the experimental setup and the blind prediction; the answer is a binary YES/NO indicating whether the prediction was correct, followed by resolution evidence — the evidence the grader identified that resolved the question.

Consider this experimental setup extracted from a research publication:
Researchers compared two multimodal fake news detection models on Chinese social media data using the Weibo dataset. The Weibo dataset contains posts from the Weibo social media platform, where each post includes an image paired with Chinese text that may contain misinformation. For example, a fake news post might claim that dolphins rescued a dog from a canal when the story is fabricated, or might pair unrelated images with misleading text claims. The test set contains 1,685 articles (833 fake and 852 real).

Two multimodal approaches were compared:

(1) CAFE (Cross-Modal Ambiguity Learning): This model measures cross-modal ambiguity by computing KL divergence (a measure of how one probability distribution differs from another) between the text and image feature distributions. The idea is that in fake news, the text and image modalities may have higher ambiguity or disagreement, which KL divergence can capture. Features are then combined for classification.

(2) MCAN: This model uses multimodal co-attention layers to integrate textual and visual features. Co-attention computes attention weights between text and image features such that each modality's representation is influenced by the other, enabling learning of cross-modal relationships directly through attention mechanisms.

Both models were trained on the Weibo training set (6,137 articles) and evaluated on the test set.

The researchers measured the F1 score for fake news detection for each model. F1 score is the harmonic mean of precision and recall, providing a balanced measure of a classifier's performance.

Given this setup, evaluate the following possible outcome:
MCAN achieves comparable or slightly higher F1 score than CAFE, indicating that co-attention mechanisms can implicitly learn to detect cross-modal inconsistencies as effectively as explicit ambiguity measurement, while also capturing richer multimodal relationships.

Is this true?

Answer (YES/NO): NO